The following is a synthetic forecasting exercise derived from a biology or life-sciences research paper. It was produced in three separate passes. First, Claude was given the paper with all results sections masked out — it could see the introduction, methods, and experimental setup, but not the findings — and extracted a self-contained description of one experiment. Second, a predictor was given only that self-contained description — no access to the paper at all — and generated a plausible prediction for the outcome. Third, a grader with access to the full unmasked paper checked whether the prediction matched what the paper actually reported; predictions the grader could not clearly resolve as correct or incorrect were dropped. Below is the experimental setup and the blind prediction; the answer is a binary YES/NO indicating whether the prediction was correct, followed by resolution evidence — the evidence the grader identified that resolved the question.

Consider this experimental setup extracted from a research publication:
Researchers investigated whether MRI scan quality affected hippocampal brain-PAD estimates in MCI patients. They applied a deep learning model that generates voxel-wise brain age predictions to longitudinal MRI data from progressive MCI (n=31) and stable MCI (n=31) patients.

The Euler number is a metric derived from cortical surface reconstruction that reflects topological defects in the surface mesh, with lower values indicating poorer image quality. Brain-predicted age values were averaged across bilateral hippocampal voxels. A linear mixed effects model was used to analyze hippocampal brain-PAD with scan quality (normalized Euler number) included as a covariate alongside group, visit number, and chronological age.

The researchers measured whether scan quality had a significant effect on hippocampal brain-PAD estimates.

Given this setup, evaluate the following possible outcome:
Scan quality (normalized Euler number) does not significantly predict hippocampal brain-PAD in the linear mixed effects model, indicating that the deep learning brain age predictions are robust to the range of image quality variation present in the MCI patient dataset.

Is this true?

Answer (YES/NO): YES